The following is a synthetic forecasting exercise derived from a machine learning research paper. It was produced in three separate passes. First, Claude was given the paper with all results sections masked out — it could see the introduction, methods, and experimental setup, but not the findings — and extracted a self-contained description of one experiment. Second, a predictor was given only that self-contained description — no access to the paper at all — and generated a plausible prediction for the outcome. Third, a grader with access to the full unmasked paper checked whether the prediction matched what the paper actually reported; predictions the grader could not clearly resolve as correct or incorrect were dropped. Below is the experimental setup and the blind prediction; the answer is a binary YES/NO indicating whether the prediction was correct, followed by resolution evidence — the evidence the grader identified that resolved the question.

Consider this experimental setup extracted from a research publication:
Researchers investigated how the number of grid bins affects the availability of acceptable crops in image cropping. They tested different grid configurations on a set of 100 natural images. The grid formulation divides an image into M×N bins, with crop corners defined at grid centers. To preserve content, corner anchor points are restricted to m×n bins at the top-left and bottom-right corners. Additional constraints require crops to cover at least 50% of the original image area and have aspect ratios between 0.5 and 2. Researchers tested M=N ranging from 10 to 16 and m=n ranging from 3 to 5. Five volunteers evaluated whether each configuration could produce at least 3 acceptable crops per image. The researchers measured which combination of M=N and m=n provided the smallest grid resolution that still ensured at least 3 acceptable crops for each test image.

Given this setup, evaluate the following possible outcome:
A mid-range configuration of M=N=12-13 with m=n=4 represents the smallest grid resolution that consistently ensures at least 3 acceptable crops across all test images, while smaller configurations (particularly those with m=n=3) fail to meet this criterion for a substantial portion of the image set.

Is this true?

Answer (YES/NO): YES